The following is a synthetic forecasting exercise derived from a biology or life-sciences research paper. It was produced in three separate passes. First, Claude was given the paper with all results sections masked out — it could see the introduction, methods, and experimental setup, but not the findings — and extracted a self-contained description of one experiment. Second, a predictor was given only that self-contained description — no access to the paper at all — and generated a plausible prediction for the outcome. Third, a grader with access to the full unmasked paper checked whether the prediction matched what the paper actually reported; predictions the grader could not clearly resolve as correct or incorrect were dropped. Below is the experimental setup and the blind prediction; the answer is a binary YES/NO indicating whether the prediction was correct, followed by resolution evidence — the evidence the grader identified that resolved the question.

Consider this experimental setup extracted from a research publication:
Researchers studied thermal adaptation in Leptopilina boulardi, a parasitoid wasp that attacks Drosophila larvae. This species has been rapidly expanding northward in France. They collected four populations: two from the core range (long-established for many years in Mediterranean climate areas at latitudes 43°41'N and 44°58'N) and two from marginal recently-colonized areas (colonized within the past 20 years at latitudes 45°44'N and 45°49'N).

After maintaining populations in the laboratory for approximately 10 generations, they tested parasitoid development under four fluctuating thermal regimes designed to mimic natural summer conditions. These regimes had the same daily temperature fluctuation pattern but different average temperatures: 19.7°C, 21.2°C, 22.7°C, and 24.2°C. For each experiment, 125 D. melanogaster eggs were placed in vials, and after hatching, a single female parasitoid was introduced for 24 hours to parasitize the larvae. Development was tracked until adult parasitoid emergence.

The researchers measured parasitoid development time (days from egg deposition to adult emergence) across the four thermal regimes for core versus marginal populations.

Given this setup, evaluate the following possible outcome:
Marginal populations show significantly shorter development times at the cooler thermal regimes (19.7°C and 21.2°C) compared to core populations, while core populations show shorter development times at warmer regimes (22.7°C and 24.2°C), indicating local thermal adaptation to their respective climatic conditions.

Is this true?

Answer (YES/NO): NO